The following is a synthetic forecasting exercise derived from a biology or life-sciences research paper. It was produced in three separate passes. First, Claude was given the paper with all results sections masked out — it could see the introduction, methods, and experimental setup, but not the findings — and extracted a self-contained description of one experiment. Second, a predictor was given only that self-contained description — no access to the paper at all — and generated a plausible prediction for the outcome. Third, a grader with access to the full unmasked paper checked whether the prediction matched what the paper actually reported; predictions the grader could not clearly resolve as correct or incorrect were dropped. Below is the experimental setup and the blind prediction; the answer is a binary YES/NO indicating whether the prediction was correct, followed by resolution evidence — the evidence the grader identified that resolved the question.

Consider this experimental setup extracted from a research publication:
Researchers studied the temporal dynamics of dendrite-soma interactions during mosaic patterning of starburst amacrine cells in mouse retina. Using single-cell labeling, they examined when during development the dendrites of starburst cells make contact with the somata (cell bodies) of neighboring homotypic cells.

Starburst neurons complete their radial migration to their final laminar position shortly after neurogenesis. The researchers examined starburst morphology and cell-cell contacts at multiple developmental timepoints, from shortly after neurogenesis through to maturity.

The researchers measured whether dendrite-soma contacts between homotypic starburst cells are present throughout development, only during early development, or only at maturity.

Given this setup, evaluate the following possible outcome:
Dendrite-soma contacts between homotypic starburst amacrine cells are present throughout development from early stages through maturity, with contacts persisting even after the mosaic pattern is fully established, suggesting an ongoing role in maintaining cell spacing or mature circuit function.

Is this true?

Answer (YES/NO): NO